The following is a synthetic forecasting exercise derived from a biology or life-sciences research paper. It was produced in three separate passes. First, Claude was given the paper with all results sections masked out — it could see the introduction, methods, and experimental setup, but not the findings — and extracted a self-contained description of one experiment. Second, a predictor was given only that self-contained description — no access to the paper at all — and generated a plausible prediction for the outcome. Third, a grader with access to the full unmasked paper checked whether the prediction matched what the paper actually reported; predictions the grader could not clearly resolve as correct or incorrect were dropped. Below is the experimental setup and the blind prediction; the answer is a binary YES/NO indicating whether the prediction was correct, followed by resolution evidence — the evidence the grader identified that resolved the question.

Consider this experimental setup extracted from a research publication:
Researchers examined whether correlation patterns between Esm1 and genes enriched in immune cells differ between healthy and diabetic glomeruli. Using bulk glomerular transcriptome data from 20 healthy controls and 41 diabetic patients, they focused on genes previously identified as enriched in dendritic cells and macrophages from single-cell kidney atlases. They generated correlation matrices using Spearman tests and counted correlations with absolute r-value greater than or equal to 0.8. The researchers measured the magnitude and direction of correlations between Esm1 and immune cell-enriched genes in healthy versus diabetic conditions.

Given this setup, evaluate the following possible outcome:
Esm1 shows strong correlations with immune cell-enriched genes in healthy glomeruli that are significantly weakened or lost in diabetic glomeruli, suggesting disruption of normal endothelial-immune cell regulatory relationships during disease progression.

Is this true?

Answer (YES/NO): NO